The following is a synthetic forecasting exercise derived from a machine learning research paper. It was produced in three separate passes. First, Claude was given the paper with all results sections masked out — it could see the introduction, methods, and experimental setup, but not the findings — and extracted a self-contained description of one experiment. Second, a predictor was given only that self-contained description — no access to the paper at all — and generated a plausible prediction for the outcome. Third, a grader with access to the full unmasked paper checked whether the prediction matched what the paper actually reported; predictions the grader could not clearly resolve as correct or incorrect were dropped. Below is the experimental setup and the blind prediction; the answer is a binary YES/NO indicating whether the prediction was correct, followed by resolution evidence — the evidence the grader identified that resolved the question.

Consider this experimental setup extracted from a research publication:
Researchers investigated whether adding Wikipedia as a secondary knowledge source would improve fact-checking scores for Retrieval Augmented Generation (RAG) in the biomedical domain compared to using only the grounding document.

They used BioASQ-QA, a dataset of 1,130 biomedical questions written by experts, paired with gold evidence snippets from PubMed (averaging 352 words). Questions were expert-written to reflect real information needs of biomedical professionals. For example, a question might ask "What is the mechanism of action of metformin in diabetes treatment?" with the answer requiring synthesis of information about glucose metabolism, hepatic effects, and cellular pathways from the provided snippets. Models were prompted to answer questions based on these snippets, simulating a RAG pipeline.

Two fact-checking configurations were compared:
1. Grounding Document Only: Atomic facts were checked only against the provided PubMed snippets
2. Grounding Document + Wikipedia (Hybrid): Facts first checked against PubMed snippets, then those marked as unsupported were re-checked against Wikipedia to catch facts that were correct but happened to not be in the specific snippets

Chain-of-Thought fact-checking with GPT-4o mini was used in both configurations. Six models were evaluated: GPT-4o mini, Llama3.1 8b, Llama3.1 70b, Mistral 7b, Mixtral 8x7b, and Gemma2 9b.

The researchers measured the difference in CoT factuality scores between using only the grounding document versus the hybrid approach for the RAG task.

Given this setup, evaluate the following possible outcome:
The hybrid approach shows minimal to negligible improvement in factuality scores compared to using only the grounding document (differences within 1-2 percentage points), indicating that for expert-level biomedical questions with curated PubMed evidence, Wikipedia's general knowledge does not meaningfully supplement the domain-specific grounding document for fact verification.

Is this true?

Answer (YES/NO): NO